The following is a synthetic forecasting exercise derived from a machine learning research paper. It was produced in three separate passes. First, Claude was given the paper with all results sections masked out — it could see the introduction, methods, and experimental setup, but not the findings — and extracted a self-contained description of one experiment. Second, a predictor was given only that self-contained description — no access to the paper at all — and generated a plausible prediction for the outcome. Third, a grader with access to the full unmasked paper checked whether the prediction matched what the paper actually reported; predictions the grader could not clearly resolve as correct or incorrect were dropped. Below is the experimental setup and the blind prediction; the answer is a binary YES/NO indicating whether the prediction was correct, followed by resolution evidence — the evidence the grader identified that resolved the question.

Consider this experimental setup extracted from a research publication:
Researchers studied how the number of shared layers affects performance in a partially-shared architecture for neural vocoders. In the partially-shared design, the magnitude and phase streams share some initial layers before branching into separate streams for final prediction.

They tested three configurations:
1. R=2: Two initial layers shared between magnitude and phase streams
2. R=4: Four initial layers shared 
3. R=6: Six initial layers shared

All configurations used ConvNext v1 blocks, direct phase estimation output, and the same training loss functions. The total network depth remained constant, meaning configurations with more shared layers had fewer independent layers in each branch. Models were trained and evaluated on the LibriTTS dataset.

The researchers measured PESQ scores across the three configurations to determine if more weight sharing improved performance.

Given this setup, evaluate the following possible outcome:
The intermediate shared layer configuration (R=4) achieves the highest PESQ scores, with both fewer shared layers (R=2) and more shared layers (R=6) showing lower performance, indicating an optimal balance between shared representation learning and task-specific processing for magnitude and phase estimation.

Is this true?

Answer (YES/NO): NO